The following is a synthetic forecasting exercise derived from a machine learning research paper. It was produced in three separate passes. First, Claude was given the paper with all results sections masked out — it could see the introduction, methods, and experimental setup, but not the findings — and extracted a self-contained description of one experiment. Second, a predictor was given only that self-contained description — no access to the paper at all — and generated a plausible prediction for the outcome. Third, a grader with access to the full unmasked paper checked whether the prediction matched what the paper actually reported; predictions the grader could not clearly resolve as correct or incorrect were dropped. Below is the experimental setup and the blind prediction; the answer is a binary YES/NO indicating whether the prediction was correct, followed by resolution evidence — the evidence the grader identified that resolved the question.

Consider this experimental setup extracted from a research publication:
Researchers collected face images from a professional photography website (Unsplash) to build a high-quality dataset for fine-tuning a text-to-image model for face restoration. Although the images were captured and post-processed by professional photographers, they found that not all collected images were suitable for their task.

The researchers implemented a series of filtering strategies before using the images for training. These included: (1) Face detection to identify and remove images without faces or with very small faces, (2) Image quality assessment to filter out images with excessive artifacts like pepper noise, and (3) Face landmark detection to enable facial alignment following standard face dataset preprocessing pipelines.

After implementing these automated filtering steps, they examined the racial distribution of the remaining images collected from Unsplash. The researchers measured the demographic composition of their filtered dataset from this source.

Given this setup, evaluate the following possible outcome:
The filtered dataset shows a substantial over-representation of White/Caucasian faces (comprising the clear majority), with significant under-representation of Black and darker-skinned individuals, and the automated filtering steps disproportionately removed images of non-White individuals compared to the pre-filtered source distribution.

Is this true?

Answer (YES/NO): NO